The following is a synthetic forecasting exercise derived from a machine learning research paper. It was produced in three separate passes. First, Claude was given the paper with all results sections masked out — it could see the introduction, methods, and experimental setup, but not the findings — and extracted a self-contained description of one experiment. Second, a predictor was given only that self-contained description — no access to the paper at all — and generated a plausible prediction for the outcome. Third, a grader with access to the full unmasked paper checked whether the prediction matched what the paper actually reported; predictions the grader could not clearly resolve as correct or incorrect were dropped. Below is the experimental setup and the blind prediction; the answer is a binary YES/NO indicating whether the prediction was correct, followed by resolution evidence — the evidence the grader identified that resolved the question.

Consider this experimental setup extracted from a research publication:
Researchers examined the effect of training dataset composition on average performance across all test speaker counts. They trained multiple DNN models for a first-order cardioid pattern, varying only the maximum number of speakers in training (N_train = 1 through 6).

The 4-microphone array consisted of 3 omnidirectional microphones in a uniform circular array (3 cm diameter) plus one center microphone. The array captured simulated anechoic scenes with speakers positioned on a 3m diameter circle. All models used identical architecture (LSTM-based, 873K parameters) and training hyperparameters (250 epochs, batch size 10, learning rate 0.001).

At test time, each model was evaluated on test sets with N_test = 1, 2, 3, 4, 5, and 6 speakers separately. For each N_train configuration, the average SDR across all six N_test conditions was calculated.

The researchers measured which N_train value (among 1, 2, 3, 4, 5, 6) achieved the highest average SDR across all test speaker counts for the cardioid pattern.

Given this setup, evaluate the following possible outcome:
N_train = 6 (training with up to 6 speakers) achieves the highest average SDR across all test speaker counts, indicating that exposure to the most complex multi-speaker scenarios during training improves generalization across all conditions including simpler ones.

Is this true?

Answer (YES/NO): NO